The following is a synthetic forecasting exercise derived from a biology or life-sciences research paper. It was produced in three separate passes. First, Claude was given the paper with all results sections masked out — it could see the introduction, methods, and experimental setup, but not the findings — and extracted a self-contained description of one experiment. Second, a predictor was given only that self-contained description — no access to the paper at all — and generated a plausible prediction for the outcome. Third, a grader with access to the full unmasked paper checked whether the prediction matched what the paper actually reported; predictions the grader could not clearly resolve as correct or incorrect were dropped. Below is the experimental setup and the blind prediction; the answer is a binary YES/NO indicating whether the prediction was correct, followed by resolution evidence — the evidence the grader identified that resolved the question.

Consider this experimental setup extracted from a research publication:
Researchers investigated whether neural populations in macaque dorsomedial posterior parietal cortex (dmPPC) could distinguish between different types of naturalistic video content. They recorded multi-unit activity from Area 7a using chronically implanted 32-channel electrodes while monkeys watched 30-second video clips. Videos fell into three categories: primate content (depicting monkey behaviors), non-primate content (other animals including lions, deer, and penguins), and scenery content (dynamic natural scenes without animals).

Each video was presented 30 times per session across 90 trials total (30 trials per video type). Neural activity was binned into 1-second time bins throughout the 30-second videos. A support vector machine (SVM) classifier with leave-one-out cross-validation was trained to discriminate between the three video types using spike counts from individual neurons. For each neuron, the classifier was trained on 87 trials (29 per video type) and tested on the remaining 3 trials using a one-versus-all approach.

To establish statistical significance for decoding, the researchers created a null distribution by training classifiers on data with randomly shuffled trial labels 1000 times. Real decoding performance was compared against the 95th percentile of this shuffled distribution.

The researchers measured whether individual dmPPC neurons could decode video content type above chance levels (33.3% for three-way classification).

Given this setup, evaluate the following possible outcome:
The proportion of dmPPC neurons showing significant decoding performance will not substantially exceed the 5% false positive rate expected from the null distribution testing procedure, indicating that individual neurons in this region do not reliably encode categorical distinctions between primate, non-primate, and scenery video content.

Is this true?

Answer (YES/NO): NO